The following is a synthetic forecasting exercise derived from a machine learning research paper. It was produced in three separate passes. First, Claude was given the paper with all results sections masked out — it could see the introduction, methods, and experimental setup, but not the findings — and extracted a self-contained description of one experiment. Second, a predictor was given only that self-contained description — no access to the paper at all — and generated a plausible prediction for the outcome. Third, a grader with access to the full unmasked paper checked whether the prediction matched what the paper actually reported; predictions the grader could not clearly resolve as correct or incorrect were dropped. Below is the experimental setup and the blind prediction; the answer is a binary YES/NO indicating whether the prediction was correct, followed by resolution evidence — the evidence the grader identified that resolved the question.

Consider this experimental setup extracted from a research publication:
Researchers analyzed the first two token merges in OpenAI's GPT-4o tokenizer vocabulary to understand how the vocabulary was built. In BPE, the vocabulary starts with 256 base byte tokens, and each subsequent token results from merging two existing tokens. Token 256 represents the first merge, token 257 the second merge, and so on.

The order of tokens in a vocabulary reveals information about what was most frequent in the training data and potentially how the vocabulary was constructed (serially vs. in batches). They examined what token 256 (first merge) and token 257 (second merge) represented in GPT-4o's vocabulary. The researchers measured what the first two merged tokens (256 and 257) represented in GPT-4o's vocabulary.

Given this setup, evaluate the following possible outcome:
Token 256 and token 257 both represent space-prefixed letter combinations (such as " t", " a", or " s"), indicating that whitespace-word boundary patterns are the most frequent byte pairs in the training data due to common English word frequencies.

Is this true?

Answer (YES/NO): NO